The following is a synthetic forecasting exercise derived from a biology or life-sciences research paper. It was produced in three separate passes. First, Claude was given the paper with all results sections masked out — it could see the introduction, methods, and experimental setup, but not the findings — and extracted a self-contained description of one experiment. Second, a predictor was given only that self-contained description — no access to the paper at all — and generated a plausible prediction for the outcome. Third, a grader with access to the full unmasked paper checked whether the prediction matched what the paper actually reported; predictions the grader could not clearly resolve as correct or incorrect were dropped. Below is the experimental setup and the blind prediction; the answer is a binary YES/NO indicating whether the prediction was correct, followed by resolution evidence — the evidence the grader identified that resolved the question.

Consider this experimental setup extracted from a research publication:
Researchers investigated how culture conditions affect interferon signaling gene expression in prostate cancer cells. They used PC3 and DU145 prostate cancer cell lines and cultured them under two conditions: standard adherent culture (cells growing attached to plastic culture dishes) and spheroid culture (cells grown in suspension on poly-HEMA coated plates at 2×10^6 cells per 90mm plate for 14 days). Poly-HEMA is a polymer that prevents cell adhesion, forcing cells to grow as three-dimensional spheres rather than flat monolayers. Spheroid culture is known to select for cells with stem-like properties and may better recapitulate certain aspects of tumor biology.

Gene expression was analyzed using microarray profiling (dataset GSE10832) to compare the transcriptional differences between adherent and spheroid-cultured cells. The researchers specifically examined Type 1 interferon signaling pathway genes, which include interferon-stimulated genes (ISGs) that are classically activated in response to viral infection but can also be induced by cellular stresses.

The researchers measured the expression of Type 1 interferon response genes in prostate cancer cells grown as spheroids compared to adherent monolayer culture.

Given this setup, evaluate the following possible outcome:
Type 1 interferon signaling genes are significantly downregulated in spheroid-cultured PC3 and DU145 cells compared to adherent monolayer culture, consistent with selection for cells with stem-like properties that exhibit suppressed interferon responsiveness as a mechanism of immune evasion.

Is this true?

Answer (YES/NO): NO